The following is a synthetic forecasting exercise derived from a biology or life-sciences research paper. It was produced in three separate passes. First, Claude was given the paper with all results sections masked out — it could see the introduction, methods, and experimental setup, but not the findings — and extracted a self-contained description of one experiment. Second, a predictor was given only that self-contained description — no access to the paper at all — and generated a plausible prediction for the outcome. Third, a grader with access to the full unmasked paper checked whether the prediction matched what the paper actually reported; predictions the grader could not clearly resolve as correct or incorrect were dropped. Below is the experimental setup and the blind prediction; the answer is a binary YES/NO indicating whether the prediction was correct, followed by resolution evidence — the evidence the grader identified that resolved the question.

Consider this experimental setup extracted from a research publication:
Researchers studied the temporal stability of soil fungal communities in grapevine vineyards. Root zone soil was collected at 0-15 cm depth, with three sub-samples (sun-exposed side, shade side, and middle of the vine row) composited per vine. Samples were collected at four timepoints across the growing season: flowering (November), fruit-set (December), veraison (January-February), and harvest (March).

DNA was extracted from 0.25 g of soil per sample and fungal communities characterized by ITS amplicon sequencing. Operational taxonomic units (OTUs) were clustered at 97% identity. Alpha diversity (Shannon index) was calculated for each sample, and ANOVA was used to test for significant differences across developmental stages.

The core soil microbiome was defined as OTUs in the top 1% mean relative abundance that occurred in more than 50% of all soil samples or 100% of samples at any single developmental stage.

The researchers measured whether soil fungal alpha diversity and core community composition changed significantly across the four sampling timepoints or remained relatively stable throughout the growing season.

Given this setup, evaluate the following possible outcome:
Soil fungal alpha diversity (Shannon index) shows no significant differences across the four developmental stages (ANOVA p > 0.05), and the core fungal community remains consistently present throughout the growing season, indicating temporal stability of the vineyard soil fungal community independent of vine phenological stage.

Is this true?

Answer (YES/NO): NO